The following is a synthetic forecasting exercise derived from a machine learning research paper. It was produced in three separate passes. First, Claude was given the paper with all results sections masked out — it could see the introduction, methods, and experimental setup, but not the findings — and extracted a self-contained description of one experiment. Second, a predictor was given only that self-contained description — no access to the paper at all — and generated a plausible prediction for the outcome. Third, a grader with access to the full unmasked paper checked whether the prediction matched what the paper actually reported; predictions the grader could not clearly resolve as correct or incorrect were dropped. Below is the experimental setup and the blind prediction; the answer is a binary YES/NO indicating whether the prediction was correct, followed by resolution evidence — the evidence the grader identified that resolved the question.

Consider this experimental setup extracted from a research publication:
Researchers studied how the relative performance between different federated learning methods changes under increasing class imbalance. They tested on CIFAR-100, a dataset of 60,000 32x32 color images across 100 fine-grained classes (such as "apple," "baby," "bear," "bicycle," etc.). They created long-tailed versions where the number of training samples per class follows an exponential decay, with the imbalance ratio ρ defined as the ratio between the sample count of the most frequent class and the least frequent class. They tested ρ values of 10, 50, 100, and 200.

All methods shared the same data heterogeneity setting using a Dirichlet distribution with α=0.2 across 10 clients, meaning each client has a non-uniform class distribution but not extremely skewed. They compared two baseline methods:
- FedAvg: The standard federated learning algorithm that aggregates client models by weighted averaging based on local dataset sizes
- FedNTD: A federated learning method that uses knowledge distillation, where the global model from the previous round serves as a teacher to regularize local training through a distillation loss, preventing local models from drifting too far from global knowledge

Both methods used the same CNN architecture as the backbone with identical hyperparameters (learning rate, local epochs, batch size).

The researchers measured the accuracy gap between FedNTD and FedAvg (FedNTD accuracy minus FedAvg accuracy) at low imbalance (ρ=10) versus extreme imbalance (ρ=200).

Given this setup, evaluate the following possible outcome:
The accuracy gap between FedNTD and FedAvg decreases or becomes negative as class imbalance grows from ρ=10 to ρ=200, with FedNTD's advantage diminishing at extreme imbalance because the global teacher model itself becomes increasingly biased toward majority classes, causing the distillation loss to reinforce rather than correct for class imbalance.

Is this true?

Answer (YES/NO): NO